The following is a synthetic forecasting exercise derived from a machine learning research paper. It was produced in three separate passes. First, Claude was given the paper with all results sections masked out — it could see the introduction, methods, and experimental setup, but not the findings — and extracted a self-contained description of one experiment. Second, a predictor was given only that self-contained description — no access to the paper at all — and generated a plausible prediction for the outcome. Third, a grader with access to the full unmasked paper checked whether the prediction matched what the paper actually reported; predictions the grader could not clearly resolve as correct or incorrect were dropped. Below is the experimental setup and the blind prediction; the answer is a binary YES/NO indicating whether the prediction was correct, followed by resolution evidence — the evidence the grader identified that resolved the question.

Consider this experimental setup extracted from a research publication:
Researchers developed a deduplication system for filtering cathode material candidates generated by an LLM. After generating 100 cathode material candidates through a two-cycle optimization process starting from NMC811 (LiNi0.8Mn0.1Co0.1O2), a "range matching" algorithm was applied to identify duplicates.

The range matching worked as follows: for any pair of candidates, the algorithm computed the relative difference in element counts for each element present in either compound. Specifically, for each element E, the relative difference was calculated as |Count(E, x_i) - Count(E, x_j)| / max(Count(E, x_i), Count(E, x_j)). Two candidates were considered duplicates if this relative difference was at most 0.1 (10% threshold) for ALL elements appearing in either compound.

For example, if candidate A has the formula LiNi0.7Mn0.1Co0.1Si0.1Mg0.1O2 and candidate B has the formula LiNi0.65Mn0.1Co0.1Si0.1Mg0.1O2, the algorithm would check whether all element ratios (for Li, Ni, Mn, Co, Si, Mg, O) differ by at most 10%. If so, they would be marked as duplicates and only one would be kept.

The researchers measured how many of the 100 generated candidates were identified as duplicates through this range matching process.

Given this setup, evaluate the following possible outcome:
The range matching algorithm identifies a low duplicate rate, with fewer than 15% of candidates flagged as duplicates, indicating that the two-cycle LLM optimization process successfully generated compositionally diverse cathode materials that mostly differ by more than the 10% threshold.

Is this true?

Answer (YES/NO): YES